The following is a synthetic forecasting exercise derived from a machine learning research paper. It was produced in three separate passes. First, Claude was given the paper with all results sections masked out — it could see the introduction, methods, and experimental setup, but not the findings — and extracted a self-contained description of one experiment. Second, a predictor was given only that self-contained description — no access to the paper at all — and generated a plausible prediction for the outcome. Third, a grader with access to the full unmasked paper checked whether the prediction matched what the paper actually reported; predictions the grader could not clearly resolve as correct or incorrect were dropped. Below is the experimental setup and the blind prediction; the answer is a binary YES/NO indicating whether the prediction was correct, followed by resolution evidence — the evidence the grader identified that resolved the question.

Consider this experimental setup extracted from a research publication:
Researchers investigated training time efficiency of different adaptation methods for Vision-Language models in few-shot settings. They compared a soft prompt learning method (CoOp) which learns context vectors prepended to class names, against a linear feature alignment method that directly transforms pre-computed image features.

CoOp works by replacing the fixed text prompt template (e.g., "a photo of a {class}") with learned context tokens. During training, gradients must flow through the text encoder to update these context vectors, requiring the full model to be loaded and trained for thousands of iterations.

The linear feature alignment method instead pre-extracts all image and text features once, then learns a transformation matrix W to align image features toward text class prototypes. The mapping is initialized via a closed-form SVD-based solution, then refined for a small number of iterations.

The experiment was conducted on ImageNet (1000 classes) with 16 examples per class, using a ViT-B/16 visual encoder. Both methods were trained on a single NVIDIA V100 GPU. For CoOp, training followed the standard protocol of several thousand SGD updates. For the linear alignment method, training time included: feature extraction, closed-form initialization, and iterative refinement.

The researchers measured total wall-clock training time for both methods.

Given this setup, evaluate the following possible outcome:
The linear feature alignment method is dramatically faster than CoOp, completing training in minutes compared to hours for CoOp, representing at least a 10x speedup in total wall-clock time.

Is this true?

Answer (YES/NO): YES